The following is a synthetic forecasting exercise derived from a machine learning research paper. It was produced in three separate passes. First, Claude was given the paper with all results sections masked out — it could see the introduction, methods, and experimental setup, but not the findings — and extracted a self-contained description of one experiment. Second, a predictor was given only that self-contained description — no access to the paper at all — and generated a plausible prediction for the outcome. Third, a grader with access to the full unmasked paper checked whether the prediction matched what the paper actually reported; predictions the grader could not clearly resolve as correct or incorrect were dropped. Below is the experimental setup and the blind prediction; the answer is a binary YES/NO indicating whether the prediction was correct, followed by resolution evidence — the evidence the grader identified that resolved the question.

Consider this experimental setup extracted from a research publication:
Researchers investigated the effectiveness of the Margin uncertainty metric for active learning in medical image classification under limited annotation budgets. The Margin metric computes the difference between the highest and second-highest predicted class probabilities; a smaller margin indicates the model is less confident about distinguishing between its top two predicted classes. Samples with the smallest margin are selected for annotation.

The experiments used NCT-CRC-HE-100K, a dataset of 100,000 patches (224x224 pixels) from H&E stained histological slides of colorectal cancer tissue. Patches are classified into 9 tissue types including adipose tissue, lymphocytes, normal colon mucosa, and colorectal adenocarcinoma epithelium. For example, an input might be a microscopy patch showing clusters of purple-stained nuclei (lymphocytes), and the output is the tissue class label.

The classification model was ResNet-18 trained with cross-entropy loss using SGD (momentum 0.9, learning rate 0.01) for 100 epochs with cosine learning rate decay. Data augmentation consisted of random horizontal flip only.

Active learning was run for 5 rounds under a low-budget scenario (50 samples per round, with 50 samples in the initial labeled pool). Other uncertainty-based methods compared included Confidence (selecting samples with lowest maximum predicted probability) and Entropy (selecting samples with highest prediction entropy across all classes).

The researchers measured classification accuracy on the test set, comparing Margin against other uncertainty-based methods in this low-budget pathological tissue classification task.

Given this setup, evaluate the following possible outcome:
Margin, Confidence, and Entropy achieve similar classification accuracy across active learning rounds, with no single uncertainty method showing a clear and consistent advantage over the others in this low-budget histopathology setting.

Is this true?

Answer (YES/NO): NO